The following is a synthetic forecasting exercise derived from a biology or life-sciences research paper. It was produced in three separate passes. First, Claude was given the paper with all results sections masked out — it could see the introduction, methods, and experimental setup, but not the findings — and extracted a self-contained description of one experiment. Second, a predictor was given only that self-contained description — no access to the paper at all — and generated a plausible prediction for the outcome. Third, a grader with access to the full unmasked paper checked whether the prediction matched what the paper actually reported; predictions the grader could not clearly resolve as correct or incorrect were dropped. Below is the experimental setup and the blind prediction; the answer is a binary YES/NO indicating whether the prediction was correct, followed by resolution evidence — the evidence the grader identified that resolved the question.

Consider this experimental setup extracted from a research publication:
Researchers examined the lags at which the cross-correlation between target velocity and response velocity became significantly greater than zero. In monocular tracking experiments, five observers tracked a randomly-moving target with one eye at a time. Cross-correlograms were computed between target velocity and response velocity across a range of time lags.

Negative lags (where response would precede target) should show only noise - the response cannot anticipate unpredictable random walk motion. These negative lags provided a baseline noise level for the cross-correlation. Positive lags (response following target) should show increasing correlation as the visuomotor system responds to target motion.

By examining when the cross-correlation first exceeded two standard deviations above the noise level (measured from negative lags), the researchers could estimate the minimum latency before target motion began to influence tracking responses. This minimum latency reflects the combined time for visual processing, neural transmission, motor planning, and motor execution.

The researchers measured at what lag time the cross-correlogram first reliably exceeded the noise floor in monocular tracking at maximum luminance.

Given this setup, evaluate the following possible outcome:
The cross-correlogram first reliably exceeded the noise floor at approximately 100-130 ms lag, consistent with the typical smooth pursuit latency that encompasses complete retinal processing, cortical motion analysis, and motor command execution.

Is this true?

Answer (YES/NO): NO